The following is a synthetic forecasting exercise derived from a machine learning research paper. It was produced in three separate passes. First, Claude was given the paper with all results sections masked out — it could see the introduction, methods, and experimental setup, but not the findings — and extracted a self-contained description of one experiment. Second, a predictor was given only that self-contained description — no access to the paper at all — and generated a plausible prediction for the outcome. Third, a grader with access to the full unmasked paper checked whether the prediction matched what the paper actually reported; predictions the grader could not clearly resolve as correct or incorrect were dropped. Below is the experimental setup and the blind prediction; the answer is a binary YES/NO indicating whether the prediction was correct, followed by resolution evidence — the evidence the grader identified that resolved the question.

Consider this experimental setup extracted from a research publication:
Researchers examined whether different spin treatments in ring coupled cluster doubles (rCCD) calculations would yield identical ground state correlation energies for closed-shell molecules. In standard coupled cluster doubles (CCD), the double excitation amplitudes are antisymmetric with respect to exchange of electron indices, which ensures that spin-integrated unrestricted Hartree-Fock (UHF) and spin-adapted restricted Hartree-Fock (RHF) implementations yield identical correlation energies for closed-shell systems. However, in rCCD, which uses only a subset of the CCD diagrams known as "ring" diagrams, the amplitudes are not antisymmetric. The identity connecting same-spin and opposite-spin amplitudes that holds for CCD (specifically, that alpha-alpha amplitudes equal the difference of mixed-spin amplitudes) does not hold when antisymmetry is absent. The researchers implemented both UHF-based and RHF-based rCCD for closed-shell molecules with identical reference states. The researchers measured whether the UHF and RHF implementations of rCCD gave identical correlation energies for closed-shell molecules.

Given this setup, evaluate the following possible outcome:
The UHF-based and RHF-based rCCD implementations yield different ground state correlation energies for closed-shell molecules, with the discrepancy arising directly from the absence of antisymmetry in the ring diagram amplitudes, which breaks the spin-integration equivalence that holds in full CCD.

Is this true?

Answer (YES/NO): YES